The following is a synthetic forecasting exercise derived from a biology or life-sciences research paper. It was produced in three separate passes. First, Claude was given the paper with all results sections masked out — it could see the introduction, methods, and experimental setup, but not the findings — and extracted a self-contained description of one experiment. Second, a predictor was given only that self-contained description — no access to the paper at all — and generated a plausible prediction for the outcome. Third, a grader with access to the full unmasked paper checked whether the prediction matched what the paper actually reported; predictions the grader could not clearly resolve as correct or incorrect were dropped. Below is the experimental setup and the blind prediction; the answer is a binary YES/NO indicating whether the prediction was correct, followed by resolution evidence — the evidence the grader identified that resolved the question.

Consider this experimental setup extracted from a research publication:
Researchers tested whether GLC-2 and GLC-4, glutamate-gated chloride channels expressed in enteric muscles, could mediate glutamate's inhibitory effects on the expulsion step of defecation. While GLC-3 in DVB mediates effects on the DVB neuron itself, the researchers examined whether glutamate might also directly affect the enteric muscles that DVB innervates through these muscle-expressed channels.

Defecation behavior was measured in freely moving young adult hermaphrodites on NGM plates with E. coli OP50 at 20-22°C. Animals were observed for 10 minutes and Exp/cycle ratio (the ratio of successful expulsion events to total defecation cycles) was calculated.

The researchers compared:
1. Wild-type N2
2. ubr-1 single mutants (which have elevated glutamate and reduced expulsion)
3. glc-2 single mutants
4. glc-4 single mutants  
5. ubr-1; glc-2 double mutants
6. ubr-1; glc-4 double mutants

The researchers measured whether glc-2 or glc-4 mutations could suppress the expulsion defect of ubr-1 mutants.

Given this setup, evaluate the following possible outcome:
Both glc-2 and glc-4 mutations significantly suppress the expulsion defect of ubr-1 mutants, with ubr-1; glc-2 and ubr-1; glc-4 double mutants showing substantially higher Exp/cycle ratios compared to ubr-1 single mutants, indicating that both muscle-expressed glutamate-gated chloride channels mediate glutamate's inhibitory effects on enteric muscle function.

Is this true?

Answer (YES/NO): YES